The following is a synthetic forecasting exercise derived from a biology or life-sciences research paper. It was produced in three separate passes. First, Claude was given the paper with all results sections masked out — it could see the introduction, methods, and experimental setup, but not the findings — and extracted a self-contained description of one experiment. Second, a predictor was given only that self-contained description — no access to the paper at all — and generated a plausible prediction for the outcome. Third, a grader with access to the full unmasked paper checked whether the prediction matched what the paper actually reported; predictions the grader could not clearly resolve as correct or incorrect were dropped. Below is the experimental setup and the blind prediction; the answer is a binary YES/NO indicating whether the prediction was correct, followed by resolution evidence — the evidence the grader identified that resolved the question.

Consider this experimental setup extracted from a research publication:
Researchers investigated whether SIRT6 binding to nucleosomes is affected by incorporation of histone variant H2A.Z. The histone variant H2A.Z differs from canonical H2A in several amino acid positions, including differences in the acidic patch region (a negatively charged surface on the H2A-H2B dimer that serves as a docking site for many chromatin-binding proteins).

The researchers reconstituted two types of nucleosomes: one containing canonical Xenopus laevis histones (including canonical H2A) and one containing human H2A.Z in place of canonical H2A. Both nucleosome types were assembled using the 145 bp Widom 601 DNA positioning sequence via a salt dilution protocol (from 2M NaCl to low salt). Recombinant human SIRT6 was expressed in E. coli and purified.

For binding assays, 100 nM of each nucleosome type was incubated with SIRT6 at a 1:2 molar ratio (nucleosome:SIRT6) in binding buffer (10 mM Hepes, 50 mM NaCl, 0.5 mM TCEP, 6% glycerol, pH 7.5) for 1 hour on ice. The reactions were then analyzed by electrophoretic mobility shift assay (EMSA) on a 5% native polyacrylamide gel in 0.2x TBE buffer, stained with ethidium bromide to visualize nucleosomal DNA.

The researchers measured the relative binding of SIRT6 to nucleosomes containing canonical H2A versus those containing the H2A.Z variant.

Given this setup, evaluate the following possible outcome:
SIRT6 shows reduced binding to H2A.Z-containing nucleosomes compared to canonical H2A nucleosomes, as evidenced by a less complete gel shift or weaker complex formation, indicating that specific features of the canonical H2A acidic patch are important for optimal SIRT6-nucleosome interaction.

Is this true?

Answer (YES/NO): NO